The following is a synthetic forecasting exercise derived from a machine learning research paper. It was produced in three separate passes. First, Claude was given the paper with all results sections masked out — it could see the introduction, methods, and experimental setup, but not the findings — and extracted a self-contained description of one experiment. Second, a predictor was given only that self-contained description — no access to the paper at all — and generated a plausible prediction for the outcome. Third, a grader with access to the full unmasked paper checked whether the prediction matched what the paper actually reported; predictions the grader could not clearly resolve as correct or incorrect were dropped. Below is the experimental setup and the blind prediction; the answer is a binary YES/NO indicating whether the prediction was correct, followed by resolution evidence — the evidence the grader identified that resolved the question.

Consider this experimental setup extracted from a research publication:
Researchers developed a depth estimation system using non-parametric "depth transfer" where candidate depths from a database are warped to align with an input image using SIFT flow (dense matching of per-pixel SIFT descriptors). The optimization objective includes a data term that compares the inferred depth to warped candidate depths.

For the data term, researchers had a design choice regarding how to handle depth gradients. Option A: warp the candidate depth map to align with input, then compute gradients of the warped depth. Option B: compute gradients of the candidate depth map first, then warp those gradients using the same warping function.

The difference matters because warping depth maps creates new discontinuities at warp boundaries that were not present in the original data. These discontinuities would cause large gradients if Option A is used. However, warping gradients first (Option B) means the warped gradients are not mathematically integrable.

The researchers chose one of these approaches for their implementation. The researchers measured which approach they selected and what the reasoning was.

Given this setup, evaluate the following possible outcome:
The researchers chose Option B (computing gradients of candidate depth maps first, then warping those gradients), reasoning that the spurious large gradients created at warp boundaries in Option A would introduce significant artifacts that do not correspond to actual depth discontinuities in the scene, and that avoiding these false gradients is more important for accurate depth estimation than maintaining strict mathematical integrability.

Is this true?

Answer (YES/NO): YES